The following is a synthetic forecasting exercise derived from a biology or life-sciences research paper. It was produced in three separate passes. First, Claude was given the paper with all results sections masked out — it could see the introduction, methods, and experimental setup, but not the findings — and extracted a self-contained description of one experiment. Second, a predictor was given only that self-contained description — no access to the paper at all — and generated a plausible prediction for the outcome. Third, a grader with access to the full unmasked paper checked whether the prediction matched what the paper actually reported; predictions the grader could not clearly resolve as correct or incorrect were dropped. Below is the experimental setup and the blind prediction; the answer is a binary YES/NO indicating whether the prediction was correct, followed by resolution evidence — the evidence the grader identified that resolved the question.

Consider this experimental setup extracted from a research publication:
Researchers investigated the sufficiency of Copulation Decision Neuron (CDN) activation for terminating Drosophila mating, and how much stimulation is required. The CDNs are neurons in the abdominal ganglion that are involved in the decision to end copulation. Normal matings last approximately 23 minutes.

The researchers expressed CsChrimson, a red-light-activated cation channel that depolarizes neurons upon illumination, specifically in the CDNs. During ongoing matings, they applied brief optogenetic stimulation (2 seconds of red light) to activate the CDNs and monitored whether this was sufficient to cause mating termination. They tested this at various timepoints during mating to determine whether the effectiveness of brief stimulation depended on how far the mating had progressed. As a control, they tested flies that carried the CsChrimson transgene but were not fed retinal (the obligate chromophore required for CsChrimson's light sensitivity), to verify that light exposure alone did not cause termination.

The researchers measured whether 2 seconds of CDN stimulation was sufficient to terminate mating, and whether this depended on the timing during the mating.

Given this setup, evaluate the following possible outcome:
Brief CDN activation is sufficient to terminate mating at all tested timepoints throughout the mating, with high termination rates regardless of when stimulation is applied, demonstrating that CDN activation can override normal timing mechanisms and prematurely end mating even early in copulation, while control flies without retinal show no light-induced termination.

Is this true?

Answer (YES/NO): YES